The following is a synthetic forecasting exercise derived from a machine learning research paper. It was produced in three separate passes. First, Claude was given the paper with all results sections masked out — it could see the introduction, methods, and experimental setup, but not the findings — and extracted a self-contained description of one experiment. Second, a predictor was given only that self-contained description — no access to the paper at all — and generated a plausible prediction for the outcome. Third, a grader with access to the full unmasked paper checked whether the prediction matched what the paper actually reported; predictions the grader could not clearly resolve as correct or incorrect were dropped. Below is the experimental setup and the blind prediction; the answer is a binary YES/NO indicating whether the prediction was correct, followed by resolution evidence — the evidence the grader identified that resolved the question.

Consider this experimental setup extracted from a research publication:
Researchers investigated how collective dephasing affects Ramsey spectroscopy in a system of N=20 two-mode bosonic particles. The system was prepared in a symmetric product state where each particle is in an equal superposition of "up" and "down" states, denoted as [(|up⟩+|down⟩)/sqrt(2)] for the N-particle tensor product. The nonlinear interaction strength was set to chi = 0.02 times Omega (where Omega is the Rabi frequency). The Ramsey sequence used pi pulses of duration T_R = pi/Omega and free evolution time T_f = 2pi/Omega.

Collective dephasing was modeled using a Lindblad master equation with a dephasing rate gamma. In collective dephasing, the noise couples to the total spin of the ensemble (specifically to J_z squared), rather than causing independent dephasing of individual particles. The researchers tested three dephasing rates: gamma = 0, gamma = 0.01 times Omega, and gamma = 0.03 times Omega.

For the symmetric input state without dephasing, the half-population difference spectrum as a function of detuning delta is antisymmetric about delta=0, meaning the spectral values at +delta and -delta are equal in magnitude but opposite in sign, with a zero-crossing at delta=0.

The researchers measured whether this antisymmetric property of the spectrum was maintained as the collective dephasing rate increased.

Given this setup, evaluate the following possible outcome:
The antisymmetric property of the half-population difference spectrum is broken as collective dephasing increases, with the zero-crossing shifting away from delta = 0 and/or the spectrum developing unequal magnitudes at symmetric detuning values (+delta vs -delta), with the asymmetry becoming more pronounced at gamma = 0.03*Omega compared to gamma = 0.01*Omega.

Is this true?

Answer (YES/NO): NO